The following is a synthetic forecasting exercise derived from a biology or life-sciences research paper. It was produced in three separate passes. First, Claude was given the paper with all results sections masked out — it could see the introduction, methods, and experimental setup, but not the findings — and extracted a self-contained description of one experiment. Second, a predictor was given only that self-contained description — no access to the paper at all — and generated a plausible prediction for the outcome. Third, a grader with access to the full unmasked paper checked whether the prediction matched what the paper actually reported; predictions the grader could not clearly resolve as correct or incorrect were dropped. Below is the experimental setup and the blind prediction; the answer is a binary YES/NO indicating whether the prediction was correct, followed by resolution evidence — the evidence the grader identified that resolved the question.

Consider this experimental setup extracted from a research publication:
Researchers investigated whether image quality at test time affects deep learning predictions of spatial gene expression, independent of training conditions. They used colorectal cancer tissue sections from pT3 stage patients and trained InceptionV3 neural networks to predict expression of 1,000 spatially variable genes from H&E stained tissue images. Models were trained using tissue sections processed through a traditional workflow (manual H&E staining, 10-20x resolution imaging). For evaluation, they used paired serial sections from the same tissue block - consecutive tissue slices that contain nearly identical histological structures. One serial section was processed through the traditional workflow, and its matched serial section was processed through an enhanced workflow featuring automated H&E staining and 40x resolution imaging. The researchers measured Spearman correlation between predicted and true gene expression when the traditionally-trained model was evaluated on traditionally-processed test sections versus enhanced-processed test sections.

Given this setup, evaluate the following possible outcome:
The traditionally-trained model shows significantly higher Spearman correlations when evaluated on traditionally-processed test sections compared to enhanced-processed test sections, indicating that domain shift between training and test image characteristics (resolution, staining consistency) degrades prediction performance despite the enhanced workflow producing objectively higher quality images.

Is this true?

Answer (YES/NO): NO